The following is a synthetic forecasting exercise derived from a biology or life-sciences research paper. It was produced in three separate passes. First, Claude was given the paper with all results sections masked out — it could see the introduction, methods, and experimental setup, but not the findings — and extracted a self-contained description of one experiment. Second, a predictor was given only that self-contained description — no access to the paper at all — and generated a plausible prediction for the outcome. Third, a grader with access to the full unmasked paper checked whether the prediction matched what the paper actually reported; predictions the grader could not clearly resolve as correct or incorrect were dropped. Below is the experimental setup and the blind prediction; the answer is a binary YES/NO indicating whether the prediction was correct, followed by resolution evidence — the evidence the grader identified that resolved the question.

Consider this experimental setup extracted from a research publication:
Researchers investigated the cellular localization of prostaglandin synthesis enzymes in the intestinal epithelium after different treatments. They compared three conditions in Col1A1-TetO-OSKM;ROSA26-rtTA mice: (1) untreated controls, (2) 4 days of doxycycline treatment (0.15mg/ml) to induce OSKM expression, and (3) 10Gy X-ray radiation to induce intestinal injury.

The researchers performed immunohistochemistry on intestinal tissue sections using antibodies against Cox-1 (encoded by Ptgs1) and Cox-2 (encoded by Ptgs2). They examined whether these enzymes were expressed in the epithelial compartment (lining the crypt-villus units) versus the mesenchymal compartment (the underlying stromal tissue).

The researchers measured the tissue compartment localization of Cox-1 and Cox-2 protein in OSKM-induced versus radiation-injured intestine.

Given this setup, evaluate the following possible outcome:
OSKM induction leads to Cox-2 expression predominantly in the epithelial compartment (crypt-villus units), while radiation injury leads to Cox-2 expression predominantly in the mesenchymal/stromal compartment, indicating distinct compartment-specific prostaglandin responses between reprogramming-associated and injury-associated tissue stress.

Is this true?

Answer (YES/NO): NO